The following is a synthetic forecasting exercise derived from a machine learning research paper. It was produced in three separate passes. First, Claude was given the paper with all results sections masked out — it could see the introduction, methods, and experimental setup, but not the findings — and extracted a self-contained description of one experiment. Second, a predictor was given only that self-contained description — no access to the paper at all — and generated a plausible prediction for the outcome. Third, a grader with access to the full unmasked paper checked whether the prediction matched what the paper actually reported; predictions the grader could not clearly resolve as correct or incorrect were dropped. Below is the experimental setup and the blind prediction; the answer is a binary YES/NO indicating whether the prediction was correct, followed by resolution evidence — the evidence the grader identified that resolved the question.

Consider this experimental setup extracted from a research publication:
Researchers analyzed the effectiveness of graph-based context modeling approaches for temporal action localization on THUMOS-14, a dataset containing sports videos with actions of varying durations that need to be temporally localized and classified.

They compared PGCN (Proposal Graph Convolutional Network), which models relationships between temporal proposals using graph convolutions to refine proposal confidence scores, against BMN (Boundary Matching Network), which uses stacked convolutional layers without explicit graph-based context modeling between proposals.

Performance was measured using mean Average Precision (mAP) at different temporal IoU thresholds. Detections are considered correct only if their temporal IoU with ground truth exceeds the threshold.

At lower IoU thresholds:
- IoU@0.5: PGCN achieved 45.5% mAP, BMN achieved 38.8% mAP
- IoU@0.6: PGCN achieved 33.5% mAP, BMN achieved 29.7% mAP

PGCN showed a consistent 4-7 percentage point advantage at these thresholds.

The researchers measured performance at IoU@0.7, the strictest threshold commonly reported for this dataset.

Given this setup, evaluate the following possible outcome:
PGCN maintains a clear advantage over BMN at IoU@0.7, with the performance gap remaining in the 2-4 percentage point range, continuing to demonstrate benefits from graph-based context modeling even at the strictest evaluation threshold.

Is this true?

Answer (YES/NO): NO